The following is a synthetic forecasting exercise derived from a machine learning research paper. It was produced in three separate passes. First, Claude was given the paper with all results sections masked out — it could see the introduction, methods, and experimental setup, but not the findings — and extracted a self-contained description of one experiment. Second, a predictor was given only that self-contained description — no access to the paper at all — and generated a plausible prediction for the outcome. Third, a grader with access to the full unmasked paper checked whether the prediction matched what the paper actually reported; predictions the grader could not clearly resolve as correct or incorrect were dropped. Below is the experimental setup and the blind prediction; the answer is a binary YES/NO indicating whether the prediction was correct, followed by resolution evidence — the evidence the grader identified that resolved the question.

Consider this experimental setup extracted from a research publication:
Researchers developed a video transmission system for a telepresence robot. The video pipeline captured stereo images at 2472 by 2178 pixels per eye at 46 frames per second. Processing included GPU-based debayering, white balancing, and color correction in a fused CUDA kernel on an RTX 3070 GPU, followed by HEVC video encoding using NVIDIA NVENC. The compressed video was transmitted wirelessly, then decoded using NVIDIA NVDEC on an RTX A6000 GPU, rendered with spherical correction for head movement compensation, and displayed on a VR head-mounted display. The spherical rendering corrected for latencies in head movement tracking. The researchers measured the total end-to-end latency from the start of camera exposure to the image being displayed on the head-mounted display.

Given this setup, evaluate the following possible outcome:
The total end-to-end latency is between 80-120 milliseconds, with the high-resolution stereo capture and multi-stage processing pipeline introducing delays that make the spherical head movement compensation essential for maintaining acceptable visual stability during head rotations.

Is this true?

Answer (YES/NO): NO